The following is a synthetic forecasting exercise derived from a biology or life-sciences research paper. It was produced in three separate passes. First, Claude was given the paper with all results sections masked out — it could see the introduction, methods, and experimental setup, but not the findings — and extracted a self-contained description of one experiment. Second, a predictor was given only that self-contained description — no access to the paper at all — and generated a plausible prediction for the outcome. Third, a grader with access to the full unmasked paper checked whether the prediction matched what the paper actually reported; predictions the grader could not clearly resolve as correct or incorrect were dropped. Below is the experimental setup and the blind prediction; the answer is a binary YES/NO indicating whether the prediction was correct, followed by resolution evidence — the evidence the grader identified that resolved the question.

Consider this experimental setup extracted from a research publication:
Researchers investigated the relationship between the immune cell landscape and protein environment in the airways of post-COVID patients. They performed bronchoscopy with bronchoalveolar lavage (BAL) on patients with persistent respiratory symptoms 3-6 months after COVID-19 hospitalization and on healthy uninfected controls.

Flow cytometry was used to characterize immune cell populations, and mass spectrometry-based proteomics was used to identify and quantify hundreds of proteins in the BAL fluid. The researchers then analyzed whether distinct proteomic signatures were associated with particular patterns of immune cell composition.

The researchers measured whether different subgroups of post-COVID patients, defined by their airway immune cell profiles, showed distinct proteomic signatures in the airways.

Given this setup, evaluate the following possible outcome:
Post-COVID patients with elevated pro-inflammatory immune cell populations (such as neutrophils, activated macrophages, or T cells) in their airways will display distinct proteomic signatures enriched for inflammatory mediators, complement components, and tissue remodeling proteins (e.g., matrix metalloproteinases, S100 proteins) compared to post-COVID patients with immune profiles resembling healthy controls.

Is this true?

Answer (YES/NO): NO